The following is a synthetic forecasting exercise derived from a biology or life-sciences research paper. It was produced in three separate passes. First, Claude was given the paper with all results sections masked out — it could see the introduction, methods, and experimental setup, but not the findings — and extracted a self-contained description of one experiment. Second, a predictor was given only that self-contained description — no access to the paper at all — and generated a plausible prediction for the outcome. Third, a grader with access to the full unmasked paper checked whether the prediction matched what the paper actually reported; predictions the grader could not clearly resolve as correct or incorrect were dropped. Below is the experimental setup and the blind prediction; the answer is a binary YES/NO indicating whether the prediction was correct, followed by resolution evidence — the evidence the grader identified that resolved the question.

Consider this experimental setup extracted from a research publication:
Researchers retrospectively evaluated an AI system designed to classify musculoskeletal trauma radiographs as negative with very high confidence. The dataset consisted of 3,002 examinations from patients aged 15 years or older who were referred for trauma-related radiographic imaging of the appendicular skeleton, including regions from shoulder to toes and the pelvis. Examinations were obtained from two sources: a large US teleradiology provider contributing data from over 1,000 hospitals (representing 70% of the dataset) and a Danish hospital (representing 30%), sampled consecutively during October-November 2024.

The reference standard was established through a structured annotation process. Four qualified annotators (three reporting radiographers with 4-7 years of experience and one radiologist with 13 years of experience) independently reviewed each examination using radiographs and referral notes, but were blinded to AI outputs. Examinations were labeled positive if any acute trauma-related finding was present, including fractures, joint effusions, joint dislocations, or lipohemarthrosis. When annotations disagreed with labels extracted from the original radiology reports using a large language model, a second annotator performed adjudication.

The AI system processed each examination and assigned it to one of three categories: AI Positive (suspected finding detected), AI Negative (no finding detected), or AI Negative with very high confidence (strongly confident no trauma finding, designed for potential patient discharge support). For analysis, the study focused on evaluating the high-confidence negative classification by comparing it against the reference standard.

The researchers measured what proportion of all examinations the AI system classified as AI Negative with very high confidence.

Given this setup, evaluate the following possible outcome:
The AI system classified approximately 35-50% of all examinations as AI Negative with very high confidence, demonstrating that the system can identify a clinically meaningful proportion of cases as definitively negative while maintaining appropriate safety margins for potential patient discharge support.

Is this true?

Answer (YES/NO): NO